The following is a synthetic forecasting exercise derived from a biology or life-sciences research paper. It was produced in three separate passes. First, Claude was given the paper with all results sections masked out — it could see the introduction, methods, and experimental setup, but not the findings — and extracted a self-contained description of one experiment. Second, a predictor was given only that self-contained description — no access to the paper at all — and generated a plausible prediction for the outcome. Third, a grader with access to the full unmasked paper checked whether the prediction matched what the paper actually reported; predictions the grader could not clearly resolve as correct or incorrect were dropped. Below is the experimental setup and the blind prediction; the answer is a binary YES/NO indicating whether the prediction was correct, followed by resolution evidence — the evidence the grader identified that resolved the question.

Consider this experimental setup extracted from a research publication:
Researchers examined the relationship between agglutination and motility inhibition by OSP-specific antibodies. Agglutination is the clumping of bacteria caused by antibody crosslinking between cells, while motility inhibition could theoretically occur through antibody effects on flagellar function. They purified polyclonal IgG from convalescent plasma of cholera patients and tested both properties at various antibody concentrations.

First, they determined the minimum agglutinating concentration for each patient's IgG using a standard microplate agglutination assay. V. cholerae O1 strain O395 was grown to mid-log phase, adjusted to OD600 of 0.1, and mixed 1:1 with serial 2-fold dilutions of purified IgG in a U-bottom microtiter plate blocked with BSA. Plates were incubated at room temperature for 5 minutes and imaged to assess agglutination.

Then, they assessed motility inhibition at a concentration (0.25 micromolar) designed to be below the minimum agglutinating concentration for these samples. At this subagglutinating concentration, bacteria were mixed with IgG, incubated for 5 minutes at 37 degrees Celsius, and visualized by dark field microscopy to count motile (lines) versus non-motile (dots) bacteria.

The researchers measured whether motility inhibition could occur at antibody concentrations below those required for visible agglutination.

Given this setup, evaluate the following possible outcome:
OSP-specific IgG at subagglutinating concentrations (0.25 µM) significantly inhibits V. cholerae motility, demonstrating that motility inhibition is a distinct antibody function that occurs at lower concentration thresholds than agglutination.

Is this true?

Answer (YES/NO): YES